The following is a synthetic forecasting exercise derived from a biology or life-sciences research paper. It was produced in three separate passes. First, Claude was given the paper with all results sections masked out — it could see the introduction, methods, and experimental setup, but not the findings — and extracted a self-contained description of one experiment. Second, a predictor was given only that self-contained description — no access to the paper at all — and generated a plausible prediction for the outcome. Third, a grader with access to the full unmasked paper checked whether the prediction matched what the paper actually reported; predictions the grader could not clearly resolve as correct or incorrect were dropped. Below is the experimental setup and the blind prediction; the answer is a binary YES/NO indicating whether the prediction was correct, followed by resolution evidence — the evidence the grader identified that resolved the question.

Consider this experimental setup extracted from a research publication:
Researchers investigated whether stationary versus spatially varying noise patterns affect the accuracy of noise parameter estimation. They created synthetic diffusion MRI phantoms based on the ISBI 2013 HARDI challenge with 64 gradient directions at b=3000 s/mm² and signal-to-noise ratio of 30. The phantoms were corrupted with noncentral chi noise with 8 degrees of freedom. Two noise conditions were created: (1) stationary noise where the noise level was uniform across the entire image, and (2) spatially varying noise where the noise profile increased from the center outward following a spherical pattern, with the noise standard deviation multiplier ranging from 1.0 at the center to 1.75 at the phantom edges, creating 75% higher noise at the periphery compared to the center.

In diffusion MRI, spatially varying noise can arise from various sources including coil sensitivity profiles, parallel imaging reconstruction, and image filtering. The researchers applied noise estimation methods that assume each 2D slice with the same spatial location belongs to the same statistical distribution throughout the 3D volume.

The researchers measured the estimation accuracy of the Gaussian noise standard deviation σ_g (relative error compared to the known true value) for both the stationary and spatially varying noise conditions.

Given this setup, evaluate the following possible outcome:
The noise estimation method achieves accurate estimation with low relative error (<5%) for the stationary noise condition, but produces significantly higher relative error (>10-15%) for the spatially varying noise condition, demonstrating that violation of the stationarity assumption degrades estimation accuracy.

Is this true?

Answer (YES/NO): NO